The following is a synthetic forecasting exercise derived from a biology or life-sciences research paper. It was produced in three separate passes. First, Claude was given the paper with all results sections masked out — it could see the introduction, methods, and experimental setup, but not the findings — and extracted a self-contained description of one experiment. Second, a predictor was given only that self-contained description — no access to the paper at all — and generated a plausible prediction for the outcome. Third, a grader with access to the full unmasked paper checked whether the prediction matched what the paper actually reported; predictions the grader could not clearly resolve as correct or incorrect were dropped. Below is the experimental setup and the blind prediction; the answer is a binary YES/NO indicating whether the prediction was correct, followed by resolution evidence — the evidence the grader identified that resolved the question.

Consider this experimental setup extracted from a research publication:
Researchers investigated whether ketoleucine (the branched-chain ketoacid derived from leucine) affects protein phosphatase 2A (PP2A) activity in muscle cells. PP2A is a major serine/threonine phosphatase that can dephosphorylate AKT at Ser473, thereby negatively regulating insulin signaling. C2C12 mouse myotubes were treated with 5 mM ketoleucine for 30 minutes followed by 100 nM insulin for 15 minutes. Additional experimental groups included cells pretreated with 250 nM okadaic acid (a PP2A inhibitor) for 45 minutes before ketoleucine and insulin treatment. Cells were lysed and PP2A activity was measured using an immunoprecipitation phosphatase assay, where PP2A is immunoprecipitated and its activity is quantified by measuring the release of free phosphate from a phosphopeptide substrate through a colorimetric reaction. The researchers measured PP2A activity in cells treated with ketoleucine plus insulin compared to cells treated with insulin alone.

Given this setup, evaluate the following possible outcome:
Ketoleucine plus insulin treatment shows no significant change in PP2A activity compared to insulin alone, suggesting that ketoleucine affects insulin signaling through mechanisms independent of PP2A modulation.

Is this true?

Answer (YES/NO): NO